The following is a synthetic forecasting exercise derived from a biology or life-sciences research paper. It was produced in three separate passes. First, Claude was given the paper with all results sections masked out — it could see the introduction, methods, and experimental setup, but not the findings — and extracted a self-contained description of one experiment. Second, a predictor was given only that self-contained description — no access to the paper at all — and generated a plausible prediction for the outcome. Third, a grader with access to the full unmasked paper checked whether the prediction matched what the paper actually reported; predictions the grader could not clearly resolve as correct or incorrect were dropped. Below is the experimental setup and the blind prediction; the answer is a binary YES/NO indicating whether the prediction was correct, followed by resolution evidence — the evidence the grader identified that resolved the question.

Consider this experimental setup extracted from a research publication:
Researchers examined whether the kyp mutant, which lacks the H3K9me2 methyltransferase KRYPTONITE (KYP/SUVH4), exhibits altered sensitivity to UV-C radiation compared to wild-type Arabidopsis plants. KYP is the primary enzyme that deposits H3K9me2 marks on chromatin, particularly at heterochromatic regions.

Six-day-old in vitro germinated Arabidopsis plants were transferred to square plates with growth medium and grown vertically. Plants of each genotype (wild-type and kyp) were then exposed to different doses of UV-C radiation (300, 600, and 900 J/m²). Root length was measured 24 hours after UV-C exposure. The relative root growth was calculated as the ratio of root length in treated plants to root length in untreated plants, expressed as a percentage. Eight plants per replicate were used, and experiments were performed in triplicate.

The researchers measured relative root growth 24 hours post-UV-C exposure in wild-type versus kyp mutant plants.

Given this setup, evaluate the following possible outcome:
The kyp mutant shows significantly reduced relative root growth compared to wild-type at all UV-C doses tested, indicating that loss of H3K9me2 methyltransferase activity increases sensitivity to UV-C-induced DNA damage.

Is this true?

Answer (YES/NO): YES